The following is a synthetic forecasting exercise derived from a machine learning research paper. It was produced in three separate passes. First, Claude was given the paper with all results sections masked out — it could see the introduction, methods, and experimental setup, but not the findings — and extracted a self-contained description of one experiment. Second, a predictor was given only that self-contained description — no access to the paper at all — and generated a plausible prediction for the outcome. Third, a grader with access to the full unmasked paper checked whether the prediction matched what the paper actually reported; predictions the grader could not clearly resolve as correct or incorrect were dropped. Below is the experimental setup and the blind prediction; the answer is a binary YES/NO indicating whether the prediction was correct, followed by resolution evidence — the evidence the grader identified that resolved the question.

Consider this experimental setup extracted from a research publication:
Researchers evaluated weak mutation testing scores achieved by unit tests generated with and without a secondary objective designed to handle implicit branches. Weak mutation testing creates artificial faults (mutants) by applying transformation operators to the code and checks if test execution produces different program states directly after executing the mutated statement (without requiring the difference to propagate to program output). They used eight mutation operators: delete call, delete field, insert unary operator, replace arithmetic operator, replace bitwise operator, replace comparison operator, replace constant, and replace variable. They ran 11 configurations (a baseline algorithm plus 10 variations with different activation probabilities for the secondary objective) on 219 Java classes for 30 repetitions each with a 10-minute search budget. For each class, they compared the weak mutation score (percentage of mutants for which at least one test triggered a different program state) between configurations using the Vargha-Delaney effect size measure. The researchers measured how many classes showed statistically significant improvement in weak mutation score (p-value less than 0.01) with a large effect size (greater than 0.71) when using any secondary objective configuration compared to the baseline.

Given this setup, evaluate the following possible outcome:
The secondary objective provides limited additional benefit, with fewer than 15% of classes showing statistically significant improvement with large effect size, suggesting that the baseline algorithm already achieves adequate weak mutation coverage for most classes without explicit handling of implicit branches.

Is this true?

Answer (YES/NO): NO